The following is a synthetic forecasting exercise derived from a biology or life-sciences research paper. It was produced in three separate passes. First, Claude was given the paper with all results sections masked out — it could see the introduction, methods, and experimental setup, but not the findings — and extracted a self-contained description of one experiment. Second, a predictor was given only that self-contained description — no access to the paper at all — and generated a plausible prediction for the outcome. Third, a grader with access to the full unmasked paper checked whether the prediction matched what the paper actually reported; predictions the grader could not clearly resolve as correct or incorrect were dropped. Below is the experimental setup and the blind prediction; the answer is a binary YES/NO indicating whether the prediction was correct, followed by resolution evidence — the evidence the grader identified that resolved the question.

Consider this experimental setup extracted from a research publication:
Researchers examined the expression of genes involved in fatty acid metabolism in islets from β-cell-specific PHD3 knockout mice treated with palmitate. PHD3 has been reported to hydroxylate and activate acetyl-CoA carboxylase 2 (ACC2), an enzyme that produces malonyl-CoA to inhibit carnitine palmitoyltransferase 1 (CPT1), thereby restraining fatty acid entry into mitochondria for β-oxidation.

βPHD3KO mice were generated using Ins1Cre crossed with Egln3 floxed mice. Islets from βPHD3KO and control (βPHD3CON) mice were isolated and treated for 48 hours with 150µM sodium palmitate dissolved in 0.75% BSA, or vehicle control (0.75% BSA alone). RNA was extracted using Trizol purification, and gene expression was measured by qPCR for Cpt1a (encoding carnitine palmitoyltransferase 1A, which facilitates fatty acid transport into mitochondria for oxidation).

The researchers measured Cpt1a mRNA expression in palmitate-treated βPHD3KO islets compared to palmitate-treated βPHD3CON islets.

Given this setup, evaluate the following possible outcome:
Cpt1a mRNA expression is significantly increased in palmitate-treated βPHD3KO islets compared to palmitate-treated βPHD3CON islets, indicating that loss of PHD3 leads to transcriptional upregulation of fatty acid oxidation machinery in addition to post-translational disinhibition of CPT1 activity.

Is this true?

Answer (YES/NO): NO